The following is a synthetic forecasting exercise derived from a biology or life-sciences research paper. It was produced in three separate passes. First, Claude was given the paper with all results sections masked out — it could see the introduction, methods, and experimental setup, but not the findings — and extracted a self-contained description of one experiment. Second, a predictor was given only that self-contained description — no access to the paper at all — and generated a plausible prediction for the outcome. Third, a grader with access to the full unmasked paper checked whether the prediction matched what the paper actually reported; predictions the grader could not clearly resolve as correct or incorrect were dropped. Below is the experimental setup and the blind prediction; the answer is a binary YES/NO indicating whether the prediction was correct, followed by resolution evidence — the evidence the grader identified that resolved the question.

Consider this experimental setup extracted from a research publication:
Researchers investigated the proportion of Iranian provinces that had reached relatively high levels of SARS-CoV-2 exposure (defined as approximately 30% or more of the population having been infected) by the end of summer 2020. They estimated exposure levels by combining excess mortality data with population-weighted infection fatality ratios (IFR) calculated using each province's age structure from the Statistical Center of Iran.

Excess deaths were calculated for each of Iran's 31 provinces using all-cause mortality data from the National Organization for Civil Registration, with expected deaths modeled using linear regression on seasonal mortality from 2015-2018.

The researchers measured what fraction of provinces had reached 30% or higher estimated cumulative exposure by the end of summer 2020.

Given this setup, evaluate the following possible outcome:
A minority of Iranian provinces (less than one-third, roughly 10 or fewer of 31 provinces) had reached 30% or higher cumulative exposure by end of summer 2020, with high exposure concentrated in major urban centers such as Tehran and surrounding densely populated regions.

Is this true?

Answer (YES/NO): NO